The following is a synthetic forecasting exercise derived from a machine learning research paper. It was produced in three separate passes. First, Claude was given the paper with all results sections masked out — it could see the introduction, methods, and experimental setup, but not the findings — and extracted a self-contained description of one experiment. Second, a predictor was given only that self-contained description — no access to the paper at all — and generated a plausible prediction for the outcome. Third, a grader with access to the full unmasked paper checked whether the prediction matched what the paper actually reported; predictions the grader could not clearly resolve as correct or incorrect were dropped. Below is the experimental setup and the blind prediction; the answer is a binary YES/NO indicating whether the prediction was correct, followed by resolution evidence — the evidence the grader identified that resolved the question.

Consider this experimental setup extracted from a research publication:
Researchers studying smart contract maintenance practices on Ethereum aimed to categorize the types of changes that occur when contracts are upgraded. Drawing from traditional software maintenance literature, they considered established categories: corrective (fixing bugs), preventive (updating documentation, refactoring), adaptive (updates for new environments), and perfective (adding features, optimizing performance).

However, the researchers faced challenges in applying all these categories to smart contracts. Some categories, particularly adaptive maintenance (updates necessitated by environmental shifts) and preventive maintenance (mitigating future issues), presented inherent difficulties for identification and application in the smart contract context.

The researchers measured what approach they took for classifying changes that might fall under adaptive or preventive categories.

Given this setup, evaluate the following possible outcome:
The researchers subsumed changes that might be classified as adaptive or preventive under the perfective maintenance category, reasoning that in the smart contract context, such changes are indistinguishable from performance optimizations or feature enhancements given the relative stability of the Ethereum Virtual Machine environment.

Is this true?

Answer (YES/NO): NO